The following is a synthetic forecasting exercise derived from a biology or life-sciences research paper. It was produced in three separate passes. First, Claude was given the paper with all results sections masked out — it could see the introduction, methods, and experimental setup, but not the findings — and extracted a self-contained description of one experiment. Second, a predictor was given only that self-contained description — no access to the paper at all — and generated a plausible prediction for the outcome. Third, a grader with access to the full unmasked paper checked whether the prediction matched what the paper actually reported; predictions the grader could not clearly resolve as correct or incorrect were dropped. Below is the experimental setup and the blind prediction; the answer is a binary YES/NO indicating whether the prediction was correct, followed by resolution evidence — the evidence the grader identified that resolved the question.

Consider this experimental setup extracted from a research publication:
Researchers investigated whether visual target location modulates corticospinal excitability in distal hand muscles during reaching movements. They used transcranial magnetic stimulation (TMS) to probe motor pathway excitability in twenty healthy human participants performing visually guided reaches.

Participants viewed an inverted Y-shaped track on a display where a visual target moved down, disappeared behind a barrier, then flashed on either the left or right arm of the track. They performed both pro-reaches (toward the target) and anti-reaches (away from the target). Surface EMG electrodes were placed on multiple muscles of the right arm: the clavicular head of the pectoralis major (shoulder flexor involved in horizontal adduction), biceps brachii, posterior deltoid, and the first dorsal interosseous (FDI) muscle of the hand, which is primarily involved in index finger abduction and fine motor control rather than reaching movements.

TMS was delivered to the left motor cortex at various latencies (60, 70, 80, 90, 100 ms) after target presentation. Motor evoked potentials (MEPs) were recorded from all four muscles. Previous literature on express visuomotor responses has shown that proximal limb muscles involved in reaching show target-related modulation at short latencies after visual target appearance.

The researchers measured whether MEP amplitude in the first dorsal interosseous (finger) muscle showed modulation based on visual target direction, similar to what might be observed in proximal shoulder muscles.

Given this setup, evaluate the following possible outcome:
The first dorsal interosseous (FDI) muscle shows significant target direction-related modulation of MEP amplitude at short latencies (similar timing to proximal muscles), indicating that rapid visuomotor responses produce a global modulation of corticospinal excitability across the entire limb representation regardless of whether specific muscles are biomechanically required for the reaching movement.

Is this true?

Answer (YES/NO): NO